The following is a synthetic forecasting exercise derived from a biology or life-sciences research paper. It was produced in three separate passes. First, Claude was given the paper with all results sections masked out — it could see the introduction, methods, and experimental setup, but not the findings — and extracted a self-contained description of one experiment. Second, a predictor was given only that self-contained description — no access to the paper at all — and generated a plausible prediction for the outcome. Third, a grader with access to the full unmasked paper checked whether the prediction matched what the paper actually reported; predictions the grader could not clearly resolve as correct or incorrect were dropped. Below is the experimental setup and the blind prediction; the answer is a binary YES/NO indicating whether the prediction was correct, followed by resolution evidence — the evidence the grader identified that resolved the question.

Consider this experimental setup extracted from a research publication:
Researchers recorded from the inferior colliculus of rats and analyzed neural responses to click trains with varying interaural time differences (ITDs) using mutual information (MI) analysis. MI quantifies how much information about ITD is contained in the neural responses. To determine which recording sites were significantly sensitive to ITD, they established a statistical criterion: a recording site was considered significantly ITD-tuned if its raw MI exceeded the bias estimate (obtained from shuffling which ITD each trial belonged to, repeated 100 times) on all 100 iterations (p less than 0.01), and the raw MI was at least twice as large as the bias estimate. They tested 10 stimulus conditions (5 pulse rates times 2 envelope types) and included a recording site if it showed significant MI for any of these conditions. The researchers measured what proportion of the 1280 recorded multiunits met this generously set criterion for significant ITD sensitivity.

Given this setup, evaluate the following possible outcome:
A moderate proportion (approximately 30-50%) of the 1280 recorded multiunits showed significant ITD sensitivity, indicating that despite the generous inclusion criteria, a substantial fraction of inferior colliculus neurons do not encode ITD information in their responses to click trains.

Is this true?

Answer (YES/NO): NO